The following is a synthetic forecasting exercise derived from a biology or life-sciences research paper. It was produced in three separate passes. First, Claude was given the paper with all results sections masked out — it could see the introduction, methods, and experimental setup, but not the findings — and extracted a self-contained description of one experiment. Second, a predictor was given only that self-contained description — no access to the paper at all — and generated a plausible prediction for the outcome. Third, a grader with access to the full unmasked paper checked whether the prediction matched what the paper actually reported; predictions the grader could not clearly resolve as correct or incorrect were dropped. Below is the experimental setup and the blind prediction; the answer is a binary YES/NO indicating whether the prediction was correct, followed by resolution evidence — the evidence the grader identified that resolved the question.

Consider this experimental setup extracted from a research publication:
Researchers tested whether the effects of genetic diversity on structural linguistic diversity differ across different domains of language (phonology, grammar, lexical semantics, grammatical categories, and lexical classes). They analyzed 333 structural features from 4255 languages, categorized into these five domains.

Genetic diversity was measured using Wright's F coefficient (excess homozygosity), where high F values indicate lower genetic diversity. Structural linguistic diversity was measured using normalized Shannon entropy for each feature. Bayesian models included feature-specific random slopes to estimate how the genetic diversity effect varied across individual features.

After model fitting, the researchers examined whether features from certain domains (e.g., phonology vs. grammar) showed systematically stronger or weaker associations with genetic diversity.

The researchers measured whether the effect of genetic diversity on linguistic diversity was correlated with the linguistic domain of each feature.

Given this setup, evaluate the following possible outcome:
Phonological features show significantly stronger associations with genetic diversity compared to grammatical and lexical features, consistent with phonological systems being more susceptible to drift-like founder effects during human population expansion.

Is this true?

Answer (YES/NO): NO